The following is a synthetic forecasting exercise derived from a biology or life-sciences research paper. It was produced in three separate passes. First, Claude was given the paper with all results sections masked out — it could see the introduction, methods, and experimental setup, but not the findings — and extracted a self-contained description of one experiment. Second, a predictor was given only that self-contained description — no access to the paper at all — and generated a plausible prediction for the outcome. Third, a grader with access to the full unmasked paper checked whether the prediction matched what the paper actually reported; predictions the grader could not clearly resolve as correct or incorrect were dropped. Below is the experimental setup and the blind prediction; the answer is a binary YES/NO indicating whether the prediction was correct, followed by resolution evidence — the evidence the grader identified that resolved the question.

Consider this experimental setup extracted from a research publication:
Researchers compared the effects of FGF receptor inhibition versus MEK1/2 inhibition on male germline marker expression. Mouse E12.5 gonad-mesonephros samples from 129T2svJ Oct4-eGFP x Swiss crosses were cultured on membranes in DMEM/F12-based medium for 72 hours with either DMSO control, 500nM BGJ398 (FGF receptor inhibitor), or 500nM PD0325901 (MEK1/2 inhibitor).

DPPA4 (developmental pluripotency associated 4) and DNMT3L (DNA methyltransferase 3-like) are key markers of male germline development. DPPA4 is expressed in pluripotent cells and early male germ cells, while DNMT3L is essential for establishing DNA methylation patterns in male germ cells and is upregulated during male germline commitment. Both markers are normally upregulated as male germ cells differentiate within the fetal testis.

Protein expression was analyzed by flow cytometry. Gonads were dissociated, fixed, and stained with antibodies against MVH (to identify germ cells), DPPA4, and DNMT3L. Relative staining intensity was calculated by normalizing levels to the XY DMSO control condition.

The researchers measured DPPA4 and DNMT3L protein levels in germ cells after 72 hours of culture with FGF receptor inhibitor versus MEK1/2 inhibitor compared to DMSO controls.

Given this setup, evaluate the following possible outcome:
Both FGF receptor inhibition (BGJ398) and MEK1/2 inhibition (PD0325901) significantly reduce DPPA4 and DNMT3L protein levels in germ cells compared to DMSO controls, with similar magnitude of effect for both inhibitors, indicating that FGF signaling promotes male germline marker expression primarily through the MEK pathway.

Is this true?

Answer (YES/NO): NO